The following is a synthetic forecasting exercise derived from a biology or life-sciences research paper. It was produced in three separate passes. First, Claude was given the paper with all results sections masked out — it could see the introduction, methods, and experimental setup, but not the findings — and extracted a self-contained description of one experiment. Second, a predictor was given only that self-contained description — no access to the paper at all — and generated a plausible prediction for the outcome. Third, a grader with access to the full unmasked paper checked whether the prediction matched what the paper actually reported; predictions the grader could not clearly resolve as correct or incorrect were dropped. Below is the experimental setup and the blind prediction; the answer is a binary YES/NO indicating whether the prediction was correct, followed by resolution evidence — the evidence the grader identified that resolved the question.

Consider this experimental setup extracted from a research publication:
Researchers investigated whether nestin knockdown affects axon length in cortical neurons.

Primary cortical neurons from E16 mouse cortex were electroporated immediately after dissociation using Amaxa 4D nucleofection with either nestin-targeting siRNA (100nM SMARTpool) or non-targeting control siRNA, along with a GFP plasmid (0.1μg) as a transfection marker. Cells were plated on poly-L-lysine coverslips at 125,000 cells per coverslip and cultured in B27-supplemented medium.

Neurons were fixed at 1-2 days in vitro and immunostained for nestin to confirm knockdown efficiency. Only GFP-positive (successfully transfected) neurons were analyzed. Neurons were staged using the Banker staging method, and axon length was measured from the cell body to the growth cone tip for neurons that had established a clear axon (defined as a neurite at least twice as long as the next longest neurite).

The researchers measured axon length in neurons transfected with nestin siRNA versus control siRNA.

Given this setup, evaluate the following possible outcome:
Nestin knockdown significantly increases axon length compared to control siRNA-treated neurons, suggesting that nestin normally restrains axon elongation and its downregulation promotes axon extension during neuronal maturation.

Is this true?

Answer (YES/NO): NO